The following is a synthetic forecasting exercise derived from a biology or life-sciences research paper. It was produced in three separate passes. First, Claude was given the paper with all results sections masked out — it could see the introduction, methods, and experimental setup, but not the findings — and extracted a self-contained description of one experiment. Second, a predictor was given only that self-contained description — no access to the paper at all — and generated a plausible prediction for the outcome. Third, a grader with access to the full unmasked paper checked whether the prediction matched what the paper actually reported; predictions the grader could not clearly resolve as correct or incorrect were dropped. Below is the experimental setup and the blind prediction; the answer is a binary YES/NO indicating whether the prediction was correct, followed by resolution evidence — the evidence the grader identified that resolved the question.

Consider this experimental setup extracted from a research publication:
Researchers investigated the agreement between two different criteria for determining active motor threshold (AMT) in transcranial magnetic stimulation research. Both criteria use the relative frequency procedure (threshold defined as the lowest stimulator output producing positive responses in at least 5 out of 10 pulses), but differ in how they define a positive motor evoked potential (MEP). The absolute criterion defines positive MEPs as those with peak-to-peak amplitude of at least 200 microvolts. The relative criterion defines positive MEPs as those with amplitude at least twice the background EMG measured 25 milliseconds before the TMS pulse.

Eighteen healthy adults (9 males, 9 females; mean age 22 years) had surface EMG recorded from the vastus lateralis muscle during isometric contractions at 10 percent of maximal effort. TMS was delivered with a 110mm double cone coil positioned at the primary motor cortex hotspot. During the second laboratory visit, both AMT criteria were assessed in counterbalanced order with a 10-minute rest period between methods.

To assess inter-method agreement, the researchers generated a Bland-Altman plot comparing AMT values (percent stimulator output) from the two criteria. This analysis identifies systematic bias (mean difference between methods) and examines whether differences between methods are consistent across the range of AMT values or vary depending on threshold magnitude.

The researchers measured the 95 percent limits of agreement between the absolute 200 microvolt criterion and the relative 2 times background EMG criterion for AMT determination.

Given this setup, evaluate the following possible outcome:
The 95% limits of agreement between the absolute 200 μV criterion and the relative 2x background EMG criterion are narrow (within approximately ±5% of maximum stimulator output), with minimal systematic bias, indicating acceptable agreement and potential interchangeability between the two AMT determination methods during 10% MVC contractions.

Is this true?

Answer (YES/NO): NO